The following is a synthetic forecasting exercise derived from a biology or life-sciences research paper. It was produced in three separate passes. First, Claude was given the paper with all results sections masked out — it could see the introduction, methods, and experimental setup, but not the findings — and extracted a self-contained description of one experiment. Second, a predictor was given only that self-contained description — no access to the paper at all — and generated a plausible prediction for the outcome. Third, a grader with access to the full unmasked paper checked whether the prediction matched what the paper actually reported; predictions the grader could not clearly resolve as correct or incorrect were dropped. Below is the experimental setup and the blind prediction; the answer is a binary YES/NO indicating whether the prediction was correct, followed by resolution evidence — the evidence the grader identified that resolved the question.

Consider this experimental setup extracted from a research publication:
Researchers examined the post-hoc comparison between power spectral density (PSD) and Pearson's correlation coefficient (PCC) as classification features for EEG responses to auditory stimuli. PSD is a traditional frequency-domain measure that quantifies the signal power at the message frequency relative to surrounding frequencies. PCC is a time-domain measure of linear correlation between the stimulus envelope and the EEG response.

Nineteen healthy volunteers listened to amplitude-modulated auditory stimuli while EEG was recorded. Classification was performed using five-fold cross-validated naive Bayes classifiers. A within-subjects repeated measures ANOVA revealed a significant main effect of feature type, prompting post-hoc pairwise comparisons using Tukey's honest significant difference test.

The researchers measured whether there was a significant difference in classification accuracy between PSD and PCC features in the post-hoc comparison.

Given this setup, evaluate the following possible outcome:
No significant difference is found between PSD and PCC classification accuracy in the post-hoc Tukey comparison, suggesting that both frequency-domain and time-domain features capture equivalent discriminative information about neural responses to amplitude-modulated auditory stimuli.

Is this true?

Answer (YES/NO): YES